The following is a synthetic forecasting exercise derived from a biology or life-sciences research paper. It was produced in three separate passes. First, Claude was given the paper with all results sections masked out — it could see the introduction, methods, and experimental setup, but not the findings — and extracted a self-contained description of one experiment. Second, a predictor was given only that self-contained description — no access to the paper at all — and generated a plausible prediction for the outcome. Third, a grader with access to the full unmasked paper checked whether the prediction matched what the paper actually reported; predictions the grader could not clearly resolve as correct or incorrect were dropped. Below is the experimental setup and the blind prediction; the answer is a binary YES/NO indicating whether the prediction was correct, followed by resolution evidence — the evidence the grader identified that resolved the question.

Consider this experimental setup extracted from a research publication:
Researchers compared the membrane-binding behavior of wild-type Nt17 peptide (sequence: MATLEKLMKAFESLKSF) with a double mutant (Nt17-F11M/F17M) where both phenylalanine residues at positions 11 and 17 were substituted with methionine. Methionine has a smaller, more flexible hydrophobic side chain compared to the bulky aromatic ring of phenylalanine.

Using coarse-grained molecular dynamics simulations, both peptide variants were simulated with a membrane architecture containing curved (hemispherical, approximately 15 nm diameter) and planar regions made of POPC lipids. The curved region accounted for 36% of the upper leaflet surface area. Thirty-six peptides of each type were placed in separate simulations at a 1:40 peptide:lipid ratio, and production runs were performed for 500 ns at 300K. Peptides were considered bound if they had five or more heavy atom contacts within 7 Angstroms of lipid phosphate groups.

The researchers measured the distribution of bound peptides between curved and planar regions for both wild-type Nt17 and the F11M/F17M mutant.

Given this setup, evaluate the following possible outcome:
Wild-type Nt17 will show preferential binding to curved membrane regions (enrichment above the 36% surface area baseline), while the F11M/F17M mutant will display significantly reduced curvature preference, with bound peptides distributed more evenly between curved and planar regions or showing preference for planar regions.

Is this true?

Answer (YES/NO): YES